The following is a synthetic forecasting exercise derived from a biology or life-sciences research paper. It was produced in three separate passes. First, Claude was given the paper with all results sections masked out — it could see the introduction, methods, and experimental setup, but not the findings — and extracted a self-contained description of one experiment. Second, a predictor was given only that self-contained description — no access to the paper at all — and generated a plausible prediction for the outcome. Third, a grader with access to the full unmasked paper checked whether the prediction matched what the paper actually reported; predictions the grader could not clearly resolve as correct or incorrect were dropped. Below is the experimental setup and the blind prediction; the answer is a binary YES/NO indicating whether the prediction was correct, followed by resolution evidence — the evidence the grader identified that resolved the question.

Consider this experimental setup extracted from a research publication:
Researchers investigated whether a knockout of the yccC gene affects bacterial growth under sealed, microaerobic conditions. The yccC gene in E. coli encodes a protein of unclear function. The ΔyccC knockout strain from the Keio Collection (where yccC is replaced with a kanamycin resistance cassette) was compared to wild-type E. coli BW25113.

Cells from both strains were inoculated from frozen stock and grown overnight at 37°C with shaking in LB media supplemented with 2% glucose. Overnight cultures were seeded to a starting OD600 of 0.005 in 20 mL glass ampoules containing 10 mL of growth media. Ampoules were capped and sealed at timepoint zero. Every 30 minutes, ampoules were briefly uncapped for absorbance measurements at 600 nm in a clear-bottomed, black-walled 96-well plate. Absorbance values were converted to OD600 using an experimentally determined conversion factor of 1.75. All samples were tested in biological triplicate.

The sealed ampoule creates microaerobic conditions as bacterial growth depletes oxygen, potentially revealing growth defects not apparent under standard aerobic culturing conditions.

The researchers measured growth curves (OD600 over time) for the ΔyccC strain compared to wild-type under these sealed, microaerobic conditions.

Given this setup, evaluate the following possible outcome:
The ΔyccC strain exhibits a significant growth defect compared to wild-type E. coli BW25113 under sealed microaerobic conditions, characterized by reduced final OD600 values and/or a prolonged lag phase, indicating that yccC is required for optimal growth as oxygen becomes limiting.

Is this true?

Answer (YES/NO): NO